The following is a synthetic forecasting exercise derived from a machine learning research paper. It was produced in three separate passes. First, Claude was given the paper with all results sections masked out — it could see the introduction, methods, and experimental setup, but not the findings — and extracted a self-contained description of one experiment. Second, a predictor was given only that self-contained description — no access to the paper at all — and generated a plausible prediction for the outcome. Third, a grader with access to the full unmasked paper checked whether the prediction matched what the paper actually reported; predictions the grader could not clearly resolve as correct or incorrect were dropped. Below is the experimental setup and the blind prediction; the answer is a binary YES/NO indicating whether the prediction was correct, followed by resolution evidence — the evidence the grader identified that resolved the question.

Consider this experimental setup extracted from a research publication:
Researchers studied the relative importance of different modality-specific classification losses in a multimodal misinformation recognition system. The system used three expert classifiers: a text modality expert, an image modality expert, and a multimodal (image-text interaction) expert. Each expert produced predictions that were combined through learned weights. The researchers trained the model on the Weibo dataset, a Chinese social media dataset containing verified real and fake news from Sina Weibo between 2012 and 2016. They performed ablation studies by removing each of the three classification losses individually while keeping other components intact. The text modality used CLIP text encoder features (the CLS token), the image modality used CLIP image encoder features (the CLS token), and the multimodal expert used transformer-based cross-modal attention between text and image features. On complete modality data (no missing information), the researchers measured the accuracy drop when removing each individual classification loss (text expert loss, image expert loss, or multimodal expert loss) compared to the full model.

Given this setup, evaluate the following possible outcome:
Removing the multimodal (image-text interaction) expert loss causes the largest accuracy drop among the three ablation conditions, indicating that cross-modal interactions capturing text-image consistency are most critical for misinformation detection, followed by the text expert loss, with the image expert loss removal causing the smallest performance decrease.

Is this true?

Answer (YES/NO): YES